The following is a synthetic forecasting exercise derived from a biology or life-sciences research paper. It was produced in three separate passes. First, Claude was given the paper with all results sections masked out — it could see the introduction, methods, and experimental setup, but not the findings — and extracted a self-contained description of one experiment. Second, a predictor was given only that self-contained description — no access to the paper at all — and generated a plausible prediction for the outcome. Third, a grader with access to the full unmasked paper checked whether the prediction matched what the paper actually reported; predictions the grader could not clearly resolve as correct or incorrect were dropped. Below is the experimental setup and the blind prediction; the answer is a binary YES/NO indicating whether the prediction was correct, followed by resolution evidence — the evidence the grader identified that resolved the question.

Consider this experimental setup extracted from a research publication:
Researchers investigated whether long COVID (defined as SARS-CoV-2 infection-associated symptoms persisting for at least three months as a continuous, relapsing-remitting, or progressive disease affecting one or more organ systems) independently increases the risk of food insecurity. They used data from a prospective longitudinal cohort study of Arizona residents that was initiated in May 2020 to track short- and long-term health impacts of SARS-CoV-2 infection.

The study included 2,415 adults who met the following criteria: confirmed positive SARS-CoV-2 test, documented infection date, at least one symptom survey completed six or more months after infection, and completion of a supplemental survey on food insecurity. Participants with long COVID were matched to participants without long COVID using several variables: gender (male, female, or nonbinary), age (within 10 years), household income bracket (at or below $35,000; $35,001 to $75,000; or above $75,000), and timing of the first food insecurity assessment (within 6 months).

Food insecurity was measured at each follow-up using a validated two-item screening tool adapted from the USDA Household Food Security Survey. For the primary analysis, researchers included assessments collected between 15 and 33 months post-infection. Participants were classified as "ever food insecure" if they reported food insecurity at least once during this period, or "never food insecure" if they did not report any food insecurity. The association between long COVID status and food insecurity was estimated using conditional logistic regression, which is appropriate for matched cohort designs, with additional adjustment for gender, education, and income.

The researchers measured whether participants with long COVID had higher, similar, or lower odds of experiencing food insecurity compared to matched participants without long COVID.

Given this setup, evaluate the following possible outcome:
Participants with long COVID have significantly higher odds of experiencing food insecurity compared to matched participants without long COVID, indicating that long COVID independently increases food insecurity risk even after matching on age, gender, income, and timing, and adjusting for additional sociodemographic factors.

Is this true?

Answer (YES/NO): YES